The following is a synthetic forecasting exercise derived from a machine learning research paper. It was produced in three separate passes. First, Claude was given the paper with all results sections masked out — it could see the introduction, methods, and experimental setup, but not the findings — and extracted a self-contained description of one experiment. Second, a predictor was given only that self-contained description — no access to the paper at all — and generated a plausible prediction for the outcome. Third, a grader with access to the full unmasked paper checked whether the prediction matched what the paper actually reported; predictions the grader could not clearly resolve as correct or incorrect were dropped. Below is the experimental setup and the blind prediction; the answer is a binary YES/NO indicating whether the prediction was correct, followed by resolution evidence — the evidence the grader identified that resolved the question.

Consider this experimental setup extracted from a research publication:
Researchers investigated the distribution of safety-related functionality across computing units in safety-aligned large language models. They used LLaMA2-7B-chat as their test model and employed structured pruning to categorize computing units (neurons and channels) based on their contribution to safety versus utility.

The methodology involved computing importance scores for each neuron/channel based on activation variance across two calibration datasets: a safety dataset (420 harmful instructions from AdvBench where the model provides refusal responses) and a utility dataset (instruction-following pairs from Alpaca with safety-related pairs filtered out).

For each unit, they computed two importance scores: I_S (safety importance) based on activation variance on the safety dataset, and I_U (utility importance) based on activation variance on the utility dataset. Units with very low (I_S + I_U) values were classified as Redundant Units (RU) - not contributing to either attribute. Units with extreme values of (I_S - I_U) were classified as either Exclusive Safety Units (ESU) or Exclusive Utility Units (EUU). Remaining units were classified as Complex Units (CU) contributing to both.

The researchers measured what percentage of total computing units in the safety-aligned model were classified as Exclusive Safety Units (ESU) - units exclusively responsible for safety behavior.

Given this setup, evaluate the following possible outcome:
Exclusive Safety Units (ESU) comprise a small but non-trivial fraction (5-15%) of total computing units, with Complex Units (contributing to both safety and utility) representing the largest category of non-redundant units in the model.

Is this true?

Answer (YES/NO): NO